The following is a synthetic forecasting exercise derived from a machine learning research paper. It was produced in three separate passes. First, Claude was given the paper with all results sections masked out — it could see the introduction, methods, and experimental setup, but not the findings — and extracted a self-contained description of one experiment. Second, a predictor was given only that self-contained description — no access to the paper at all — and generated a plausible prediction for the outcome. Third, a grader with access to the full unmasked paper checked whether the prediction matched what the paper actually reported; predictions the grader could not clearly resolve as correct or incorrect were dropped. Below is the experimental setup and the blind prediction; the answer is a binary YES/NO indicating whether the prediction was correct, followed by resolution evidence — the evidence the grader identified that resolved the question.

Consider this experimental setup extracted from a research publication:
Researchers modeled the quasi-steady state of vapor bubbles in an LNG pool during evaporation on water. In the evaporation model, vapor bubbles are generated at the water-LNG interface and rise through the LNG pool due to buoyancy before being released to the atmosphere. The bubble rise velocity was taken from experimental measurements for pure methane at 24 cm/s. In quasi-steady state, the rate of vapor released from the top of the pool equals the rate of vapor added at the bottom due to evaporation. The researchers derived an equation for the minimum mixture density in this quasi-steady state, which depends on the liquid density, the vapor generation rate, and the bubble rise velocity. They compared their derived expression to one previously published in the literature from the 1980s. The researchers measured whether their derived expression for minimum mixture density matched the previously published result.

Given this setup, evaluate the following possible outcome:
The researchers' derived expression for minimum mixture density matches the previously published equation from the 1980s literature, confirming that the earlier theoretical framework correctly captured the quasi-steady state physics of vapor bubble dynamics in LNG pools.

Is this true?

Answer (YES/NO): YES